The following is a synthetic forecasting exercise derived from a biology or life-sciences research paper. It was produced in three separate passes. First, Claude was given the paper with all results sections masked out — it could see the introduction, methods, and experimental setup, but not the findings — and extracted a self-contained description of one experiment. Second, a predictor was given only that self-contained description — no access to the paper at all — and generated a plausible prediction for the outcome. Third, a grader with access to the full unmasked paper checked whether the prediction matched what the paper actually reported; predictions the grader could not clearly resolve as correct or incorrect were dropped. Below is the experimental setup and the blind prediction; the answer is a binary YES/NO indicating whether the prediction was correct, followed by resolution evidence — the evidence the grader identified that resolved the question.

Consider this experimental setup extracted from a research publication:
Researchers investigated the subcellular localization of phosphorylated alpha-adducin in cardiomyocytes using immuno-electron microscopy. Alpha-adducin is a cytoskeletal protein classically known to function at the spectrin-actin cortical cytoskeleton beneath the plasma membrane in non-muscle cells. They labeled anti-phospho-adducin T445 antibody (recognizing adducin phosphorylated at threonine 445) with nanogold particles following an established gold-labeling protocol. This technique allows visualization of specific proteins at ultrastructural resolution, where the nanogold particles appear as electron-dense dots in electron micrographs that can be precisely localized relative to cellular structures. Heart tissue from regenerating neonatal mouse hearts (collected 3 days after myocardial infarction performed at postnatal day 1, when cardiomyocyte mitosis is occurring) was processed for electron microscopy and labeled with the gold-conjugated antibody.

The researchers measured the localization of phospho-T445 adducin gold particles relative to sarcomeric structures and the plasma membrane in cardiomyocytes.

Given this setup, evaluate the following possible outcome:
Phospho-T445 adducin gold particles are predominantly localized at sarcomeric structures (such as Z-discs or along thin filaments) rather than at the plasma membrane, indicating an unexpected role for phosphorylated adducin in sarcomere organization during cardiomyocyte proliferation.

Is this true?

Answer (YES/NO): NO